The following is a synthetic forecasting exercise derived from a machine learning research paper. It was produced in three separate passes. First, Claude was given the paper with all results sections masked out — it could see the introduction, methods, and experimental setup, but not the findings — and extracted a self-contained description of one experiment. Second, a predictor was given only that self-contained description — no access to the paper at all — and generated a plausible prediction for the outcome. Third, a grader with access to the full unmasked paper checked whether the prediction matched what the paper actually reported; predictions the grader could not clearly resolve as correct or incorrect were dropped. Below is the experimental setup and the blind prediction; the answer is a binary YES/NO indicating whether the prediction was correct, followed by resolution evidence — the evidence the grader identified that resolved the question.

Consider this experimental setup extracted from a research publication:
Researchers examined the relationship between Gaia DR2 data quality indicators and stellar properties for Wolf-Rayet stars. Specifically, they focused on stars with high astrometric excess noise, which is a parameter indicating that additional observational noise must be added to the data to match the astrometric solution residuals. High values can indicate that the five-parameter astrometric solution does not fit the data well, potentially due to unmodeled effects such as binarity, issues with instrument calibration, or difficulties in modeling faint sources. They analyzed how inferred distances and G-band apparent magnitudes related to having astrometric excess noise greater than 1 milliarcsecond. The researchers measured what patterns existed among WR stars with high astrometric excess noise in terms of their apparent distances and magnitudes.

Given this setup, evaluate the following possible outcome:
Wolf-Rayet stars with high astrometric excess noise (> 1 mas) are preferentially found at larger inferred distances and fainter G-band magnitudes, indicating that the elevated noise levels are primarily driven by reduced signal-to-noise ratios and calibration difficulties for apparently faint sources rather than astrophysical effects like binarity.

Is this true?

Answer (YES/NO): NO